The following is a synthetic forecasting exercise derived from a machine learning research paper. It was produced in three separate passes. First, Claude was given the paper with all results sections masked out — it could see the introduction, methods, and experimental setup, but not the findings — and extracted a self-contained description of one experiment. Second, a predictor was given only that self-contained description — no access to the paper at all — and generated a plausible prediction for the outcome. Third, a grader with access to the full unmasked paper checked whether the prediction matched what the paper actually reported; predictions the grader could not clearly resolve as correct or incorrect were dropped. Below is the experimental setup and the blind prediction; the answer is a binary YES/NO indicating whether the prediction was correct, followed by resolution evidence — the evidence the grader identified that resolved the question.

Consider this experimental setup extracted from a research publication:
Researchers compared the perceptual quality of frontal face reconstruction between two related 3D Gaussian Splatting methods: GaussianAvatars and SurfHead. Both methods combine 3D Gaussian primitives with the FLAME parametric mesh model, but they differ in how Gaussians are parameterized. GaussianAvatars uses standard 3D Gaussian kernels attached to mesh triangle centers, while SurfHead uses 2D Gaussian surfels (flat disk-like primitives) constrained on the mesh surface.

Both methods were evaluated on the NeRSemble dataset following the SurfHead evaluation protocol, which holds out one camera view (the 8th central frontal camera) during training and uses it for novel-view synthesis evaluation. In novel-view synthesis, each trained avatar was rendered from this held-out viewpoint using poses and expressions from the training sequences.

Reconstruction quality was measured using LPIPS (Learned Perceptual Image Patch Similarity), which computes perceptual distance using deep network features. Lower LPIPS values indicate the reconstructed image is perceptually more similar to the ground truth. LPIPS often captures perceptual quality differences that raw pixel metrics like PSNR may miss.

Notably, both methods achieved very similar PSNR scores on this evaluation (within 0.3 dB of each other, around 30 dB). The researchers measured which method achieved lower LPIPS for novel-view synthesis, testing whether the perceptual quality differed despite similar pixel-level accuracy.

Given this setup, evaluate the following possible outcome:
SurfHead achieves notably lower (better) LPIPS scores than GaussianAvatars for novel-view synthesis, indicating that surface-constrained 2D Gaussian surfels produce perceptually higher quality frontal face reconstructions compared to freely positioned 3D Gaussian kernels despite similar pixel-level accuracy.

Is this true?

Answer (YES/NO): NO